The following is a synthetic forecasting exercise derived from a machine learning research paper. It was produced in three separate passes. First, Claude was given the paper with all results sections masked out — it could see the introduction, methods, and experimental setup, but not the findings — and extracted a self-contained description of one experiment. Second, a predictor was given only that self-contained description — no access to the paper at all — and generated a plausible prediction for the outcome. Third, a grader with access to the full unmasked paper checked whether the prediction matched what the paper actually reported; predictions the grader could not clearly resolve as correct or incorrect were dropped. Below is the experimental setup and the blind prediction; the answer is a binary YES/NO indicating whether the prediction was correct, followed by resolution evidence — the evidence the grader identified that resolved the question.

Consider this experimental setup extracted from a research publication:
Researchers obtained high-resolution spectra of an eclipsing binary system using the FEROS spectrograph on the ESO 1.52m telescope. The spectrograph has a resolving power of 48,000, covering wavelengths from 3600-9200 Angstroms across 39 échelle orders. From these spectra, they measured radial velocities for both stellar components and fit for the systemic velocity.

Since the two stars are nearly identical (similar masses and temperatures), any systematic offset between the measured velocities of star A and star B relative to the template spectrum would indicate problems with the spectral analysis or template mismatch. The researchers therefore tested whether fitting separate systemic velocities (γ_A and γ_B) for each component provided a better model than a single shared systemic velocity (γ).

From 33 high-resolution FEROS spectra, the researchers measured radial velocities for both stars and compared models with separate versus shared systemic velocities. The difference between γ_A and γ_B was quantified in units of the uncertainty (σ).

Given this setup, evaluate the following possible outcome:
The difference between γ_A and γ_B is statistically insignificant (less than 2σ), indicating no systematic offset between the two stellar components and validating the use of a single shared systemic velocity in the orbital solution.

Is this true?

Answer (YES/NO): YES